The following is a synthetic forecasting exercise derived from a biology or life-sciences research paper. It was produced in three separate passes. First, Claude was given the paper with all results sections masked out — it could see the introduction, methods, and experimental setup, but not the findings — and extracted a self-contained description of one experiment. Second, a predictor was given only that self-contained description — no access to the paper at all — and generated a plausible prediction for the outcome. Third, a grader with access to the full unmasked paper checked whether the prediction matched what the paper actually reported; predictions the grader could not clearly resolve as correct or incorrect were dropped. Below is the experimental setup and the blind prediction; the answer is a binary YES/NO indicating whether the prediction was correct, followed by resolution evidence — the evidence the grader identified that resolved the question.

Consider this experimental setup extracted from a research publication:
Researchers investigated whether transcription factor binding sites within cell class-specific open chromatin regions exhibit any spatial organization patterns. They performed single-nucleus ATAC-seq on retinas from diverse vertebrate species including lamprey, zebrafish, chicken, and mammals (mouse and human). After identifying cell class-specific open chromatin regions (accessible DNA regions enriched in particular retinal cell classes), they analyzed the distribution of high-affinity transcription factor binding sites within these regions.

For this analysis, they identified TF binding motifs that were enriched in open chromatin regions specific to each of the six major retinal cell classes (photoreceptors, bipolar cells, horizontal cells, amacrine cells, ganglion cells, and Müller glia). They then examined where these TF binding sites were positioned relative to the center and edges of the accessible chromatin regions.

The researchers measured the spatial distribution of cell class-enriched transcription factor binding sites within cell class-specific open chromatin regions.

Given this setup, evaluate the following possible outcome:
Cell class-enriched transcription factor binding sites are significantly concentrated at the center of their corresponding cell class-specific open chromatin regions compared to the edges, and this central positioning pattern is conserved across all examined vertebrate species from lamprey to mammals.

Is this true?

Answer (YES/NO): YES